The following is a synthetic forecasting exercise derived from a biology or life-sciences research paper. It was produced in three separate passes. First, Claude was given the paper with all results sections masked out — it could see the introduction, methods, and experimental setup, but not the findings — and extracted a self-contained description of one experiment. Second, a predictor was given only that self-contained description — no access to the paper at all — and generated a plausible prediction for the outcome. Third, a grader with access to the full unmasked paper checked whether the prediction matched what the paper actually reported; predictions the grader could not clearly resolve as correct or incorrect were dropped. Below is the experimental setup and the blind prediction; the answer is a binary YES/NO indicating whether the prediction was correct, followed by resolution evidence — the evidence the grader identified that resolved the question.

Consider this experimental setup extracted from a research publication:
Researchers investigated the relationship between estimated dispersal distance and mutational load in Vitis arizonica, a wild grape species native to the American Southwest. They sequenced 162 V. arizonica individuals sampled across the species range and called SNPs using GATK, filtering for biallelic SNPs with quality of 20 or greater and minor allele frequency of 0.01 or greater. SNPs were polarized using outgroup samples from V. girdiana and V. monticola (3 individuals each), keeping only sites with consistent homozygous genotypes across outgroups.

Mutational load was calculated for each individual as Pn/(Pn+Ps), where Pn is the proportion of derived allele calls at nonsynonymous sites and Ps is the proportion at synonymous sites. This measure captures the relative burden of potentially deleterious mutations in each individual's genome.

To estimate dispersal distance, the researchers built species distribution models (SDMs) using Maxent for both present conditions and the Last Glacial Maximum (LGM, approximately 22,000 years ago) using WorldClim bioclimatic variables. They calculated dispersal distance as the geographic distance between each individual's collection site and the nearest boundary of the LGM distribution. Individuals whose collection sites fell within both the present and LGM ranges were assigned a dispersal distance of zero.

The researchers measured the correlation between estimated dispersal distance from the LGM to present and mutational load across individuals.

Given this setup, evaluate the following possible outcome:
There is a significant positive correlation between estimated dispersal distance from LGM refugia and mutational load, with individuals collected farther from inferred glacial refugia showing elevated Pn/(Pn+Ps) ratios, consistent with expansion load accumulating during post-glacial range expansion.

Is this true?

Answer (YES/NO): YES